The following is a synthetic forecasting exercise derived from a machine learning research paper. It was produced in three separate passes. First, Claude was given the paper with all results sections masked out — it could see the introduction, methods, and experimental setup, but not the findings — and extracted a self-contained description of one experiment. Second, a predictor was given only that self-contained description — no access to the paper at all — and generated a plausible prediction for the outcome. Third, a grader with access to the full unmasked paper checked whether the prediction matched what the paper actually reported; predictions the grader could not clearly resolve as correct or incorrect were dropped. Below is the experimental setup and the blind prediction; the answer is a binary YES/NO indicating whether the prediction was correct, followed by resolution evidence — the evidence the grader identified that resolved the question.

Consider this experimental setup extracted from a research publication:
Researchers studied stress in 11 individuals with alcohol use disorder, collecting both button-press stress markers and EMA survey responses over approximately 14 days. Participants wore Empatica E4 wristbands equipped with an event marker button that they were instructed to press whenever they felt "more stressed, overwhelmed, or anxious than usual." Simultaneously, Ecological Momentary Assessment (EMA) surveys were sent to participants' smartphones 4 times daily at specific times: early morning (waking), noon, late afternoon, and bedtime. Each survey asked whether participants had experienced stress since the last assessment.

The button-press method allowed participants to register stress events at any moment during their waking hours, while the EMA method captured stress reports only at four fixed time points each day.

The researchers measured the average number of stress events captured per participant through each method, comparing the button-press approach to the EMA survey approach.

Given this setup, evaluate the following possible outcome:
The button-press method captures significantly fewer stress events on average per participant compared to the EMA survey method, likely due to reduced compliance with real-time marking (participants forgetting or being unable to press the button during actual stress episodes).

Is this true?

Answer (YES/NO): NO